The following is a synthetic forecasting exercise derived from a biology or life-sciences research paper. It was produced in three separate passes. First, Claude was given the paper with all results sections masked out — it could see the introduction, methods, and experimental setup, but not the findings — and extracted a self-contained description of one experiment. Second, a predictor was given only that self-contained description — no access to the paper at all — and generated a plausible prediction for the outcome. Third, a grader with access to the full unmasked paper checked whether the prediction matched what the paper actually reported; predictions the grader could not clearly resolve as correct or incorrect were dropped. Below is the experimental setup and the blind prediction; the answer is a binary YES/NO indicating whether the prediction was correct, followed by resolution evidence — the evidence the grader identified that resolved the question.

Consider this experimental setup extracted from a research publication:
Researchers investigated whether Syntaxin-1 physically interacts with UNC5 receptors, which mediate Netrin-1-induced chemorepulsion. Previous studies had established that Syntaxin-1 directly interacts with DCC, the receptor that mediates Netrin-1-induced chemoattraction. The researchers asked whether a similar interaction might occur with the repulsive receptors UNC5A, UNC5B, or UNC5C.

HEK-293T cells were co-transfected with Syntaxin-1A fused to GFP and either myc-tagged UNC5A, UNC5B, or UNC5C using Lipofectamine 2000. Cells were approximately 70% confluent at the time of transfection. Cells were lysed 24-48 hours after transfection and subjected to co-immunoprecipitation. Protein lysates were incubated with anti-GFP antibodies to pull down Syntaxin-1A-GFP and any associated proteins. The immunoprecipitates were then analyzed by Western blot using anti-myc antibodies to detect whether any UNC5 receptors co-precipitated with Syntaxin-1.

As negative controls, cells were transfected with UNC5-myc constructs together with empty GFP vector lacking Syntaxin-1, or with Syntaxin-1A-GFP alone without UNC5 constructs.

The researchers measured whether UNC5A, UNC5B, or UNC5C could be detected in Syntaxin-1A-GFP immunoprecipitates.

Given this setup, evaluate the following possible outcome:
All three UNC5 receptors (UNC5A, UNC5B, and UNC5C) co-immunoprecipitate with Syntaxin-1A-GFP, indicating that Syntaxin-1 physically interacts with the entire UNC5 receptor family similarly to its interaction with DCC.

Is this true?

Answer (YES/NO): YES